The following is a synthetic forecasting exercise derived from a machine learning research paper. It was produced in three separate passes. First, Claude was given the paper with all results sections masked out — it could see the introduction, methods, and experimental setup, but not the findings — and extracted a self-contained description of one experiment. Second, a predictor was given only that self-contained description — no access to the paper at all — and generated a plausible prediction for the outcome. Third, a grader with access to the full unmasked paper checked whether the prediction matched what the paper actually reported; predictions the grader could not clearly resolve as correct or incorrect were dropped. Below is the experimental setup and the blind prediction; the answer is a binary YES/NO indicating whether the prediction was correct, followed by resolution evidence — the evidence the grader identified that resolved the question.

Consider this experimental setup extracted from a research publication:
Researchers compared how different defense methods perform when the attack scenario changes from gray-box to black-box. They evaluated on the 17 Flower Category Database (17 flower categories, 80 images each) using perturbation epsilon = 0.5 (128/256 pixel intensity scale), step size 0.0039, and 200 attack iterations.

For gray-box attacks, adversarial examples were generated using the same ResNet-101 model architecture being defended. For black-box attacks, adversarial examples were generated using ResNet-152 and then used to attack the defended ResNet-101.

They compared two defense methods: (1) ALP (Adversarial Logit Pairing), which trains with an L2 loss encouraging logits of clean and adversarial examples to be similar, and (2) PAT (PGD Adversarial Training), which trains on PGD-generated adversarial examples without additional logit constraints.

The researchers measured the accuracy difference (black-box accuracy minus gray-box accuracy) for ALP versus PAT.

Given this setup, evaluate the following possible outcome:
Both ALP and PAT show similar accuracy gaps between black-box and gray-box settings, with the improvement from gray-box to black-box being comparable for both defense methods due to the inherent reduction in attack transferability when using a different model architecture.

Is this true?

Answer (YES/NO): NO